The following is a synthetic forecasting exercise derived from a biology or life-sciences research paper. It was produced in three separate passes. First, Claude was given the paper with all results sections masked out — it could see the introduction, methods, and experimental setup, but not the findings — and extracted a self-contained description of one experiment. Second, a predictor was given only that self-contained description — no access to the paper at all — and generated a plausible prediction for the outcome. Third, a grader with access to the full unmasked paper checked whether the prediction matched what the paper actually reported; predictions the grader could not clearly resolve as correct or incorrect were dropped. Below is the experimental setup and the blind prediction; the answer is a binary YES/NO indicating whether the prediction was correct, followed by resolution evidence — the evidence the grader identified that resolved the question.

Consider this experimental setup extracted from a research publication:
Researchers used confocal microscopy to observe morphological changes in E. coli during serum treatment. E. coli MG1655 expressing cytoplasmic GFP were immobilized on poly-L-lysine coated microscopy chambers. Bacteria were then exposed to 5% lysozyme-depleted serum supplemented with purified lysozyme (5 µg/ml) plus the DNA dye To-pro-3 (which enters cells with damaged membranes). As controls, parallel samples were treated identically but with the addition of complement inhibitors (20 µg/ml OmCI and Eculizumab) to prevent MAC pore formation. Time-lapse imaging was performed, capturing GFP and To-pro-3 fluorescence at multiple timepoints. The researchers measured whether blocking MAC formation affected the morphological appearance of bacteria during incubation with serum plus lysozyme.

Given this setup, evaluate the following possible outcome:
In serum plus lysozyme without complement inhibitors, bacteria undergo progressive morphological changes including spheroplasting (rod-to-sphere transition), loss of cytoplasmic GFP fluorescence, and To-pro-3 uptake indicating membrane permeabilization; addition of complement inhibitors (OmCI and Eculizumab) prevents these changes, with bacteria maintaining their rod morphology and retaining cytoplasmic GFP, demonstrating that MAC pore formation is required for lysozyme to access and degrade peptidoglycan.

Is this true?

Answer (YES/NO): YES